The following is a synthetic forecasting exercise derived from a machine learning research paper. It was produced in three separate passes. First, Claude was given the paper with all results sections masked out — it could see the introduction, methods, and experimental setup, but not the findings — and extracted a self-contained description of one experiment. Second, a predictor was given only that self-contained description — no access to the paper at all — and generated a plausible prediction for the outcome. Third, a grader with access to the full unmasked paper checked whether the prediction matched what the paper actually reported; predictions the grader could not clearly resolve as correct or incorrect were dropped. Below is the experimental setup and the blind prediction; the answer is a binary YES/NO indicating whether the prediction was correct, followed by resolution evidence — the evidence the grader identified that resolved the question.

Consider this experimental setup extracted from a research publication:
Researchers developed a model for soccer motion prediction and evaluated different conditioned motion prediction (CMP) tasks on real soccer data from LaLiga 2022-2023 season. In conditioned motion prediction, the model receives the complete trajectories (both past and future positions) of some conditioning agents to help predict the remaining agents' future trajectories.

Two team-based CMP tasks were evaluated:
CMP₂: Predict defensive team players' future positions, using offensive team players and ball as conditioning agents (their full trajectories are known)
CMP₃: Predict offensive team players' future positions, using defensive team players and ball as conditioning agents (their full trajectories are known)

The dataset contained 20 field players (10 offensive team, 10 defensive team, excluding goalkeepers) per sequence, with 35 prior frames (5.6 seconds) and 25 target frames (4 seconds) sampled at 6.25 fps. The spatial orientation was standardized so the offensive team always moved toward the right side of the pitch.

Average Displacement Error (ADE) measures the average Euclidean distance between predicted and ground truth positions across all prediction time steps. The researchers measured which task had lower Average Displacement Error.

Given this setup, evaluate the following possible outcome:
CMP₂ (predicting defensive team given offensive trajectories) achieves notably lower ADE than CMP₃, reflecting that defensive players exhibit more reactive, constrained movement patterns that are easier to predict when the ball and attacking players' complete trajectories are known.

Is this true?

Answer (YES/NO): YES